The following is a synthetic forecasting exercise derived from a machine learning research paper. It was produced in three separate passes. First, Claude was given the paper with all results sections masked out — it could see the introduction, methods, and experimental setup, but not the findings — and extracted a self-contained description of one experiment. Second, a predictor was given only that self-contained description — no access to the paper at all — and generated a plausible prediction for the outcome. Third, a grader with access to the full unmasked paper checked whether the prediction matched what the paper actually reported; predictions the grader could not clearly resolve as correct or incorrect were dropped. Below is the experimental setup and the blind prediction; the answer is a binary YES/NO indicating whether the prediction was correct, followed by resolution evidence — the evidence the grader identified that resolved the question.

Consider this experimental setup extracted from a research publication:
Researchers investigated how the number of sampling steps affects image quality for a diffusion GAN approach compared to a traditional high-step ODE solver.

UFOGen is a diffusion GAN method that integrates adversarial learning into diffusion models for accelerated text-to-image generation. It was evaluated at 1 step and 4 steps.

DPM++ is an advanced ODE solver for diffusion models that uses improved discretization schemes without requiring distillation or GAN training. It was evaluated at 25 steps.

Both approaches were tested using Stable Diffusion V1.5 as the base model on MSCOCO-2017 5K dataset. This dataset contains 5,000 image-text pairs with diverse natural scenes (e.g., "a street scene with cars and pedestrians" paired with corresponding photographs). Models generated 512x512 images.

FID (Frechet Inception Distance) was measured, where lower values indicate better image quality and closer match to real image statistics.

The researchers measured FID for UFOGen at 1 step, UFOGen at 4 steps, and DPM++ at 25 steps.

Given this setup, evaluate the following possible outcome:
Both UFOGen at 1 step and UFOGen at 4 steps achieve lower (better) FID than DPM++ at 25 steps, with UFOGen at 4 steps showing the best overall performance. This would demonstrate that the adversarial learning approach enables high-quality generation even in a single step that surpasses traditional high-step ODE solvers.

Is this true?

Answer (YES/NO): NO